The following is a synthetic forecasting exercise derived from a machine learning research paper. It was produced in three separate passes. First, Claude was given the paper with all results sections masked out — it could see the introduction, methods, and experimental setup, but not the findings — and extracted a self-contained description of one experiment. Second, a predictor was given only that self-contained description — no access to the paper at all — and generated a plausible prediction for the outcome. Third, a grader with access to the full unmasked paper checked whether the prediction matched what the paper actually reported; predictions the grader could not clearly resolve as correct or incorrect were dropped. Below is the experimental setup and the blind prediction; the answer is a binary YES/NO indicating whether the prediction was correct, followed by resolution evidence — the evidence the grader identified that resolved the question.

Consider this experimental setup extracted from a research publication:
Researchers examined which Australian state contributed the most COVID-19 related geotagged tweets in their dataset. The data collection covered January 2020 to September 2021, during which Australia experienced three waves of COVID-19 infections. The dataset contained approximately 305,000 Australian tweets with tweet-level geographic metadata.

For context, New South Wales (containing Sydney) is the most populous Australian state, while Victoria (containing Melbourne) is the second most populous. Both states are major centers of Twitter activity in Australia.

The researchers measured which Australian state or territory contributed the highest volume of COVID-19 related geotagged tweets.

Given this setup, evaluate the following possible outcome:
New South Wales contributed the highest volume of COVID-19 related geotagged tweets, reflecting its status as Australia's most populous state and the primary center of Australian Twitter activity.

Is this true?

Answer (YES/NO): NO